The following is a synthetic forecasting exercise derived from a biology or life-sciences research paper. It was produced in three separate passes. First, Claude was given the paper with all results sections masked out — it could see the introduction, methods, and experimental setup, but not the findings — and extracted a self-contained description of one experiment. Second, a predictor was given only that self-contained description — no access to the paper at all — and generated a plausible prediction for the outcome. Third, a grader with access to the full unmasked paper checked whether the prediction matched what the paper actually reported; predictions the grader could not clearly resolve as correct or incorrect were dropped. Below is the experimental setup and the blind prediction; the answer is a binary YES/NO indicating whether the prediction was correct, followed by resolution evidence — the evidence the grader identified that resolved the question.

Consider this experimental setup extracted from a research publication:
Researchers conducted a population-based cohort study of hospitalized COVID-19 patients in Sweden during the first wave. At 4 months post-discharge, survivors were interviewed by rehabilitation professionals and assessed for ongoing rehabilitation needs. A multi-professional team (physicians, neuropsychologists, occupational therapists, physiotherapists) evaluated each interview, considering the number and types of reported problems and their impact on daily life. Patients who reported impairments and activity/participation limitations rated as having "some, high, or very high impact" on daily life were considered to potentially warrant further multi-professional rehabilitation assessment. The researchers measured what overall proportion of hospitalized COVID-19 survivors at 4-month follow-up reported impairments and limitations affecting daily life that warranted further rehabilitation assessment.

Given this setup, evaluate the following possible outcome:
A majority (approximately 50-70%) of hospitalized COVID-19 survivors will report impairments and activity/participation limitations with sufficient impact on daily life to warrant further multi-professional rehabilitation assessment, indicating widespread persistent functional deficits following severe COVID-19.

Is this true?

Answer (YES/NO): NO